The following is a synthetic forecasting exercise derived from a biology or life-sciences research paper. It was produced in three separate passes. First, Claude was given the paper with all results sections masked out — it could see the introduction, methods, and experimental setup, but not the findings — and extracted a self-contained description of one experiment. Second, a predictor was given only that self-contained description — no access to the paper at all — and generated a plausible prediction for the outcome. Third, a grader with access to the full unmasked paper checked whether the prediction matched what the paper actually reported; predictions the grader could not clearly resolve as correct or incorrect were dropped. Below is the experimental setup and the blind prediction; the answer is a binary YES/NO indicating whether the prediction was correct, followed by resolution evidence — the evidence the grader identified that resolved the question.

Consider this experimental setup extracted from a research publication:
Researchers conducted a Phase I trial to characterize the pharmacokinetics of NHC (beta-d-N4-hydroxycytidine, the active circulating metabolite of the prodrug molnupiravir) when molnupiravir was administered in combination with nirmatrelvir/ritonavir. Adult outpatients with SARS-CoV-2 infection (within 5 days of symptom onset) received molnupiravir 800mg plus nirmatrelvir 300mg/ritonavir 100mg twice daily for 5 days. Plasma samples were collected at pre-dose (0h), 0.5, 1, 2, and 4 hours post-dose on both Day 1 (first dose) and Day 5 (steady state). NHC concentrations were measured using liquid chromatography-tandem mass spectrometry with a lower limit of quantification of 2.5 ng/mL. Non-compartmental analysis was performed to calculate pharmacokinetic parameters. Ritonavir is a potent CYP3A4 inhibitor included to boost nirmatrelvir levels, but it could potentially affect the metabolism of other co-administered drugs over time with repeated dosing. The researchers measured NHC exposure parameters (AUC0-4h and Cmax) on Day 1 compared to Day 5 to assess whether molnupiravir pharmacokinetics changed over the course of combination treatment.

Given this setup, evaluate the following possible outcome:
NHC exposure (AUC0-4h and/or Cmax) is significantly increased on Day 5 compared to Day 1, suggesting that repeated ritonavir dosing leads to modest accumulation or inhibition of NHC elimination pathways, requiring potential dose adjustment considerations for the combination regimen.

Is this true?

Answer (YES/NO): NO